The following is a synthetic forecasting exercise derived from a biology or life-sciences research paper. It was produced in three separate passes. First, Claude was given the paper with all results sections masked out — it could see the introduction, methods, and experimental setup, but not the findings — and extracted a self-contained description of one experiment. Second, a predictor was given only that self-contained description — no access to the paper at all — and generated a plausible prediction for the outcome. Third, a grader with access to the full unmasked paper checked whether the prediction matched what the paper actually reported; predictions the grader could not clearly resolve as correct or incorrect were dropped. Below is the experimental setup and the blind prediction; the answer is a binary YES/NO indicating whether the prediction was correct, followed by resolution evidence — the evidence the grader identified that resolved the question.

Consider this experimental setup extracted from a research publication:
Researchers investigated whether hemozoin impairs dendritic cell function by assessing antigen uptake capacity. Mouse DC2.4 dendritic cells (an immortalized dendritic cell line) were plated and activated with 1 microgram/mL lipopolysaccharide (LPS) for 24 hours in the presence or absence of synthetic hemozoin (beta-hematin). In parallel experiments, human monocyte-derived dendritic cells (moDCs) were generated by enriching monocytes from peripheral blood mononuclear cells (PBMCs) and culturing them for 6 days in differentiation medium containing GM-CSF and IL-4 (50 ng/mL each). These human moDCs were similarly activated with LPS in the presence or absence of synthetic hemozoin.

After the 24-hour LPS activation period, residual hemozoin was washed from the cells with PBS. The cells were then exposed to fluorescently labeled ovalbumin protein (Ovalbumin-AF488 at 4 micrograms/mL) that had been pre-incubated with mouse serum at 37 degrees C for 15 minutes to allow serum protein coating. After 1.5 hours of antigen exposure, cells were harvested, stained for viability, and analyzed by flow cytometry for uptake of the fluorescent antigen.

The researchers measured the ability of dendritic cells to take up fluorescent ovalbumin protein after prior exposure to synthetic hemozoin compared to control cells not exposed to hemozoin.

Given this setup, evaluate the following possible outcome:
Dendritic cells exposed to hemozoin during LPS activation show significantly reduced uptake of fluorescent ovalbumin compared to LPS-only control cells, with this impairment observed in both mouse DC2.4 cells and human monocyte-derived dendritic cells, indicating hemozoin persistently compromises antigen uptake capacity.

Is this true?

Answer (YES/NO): YES